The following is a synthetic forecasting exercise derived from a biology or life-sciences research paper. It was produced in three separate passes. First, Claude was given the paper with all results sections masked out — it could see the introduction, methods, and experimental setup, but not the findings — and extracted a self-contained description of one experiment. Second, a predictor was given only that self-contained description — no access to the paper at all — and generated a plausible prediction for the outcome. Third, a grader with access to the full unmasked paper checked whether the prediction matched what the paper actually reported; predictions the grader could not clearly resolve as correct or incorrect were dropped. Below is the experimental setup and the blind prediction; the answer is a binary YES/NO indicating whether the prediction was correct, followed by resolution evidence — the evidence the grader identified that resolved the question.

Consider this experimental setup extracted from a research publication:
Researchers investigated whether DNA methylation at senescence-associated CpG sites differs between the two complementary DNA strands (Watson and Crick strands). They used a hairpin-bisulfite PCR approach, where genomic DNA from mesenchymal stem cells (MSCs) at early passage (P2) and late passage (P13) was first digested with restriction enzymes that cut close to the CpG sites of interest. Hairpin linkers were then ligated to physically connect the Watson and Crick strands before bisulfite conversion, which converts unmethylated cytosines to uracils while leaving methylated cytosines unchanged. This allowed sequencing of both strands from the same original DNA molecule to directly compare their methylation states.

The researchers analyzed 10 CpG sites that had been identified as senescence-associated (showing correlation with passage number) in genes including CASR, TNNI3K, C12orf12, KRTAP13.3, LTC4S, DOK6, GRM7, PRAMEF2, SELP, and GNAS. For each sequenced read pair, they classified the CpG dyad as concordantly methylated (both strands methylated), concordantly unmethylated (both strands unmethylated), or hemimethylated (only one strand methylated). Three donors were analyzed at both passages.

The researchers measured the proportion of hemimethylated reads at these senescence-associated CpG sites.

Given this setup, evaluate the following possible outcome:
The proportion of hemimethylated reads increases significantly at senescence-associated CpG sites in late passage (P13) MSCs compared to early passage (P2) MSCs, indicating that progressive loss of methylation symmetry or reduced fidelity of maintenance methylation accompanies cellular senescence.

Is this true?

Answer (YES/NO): NO